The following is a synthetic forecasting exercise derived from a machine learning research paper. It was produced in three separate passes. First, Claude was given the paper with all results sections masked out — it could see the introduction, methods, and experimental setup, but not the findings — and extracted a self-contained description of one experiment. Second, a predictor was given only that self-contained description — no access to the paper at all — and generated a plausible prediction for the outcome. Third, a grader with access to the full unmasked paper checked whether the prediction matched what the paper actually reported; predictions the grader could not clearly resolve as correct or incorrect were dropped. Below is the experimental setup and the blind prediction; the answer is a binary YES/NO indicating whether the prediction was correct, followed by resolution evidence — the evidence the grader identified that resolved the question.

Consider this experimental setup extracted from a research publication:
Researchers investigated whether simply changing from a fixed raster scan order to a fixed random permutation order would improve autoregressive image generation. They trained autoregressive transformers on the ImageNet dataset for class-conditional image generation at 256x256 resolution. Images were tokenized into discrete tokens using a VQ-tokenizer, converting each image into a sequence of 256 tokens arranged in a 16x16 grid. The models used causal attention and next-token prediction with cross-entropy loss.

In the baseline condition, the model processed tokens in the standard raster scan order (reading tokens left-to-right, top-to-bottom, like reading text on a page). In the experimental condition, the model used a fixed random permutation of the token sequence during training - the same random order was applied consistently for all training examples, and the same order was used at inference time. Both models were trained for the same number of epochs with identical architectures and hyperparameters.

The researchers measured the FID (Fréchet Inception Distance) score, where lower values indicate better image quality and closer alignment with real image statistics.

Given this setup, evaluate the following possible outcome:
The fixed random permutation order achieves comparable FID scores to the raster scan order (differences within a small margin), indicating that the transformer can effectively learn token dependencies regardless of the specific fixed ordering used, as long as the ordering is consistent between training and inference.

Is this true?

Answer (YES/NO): YES